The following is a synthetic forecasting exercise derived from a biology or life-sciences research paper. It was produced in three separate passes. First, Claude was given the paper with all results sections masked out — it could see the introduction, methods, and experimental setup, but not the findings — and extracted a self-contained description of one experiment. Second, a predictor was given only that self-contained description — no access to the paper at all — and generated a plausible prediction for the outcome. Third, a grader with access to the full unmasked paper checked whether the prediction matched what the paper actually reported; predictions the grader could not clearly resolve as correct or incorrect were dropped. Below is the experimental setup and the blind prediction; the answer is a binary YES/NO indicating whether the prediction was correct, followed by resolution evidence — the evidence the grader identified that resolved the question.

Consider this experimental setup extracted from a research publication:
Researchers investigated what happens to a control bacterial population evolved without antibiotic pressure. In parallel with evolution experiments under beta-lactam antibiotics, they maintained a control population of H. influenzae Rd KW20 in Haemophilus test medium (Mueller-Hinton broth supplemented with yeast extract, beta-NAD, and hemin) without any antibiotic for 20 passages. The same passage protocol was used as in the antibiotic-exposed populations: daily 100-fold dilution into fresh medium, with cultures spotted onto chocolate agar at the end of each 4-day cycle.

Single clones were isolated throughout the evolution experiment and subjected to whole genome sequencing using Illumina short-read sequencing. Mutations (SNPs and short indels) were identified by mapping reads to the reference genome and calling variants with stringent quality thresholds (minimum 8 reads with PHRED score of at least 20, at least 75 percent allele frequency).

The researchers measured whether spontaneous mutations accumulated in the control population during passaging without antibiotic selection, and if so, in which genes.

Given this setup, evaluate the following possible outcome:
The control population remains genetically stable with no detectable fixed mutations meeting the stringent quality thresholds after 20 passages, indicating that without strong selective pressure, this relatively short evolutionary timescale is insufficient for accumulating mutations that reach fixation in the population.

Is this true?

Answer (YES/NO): NO